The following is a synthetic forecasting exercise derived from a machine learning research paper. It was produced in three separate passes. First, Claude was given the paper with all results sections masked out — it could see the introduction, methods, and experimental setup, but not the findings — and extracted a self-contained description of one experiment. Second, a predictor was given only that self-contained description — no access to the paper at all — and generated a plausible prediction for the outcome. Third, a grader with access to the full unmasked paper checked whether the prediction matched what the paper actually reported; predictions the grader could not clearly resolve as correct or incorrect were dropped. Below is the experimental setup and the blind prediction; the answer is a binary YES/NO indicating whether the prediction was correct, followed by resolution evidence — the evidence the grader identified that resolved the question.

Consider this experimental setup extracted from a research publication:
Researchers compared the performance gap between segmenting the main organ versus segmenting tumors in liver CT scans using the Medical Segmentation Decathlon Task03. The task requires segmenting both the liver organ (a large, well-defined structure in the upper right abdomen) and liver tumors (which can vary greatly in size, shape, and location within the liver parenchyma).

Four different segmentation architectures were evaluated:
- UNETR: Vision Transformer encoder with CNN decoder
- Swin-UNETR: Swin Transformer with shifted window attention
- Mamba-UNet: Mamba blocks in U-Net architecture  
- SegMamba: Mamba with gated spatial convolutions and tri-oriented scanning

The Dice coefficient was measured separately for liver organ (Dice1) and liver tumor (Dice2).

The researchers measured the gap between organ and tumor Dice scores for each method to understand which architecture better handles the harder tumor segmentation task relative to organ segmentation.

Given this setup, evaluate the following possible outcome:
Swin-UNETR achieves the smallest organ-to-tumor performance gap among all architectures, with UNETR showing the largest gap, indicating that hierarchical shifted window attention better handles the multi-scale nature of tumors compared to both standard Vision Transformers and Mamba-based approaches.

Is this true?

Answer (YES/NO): NO